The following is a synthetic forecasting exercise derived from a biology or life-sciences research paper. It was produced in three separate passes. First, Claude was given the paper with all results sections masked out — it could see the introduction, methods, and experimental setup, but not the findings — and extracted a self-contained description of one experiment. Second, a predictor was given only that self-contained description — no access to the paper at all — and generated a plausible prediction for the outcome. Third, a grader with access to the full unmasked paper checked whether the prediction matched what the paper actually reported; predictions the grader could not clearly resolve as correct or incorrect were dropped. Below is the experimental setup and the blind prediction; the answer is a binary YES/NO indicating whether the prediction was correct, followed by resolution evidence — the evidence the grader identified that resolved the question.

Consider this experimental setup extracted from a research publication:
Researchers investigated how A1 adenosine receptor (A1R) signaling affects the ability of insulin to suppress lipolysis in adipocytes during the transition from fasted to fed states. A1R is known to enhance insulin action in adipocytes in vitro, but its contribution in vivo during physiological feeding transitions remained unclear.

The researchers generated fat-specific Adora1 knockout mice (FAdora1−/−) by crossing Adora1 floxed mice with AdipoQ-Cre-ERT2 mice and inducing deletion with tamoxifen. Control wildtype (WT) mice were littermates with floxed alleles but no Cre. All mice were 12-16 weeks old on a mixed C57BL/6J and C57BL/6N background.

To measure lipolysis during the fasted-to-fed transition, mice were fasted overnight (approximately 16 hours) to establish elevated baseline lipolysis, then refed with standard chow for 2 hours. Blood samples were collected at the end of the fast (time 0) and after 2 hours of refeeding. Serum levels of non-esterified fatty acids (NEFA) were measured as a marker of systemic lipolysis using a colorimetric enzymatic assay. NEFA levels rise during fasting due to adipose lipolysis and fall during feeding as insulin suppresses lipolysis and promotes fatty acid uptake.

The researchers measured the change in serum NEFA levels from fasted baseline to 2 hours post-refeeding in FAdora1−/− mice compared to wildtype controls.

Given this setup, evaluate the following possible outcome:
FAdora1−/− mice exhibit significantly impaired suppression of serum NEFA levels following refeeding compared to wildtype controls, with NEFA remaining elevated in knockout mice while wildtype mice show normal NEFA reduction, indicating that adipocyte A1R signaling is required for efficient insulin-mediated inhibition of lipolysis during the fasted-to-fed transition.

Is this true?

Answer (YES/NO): NO